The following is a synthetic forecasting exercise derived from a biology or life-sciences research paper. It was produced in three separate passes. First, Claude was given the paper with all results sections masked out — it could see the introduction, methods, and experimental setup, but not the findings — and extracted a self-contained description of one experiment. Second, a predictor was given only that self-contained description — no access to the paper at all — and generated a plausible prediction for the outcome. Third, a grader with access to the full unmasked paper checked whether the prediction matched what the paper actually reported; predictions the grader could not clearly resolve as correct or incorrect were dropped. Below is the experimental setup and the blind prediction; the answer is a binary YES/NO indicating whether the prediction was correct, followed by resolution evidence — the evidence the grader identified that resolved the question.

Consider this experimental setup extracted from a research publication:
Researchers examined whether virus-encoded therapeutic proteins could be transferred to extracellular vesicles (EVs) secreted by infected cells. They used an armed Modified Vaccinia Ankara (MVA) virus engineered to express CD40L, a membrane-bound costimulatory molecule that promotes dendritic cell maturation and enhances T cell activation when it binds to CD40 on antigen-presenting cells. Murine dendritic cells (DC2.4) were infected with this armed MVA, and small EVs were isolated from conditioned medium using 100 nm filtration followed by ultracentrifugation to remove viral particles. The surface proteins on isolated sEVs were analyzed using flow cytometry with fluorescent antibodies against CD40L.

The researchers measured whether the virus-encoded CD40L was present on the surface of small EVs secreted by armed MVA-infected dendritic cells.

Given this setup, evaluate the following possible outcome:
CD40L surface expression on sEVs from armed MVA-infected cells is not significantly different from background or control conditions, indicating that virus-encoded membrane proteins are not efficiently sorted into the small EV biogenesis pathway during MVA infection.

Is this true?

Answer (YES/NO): NO